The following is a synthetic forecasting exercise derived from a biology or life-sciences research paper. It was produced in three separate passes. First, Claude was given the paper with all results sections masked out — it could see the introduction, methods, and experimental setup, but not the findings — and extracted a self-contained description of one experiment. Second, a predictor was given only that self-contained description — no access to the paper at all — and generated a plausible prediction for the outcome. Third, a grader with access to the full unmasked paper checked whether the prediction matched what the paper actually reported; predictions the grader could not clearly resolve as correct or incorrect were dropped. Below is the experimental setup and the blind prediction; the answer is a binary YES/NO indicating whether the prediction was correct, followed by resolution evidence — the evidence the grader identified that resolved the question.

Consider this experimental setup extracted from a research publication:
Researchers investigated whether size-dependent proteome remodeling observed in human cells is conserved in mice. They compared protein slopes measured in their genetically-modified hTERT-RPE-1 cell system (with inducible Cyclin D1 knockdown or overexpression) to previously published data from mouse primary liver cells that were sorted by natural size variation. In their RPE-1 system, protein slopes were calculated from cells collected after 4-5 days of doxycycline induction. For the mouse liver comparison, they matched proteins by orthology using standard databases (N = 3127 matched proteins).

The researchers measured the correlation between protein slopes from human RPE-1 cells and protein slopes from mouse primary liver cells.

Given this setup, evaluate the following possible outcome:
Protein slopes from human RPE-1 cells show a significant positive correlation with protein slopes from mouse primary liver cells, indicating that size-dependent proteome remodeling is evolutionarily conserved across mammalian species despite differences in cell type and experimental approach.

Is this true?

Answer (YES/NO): YES